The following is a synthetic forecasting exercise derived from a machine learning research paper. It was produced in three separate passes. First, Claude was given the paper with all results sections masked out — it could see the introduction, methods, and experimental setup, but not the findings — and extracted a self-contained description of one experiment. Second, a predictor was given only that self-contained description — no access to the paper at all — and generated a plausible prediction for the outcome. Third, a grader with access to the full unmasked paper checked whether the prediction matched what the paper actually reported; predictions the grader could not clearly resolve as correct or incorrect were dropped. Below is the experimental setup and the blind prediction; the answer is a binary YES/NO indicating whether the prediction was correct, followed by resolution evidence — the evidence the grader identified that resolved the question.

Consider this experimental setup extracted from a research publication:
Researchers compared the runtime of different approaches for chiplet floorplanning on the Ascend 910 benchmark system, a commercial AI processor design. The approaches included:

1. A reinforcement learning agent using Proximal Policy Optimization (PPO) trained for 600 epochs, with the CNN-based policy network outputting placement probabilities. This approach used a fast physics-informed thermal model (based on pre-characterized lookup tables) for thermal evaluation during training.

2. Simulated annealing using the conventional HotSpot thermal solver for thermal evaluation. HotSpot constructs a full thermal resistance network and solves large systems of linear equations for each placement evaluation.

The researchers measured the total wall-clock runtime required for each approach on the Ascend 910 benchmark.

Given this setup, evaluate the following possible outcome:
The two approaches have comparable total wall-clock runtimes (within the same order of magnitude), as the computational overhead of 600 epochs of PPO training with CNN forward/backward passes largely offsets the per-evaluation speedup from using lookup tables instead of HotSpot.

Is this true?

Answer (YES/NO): YES